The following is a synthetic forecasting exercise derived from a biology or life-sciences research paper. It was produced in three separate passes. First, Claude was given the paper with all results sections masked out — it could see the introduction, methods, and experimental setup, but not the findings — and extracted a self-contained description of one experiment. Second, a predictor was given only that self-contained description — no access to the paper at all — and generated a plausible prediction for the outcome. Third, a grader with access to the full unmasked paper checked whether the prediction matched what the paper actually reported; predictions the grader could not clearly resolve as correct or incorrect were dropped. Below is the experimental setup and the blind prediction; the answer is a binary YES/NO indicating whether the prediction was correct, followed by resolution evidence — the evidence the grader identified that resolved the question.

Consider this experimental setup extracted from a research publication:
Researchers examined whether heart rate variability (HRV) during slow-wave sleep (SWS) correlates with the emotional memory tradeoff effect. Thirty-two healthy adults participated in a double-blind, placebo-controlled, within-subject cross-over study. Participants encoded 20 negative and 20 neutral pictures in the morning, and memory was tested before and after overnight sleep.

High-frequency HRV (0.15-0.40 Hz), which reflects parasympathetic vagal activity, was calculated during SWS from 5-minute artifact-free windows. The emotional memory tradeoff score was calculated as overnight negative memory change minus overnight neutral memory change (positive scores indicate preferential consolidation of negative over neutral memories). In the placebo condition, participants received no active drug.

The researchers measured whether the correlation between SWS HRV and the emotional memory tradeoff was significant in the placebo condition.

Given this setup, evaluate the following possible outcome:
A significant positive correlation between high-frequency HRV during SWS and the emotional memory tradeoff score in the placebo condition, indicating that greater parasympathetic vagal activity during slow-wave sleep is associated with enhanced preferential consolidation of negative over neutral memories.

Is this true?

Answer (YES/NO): NO